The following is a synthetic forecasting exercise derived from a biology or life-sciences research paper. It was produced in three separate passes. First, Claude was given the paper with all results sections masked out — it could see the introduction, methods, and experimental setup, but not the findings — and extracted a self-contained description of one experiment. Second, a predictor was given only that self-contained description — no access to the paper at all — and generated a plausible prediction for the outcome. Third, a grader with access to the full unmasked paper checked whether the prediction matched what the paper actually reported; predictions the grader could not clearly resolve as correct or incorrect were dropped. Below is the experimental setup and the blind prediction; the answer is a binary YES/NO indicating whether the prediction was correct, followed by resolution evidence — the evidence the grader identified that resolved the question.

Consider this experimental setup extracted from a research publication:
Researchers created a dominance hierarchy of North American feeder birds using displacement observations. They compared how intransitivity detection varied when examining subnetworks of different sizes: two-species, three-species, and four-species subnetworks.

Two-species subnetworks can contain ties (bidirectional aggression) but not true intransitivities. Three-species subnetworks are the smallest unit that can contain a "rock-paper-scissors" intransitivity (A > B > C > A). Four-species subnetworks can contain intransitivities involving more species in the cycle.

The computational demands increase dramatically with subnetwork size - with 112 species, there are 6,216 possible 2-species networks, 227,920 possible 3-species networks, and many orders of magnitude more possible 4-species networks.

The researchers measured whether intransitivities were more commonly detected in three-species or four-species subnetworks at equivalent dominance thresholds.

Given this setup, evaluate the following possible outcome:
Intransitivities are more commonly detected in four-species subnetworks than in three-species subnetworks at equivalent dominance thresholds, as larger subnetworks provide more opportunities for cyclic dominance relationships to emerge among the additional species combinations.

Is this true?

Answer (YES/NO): YES